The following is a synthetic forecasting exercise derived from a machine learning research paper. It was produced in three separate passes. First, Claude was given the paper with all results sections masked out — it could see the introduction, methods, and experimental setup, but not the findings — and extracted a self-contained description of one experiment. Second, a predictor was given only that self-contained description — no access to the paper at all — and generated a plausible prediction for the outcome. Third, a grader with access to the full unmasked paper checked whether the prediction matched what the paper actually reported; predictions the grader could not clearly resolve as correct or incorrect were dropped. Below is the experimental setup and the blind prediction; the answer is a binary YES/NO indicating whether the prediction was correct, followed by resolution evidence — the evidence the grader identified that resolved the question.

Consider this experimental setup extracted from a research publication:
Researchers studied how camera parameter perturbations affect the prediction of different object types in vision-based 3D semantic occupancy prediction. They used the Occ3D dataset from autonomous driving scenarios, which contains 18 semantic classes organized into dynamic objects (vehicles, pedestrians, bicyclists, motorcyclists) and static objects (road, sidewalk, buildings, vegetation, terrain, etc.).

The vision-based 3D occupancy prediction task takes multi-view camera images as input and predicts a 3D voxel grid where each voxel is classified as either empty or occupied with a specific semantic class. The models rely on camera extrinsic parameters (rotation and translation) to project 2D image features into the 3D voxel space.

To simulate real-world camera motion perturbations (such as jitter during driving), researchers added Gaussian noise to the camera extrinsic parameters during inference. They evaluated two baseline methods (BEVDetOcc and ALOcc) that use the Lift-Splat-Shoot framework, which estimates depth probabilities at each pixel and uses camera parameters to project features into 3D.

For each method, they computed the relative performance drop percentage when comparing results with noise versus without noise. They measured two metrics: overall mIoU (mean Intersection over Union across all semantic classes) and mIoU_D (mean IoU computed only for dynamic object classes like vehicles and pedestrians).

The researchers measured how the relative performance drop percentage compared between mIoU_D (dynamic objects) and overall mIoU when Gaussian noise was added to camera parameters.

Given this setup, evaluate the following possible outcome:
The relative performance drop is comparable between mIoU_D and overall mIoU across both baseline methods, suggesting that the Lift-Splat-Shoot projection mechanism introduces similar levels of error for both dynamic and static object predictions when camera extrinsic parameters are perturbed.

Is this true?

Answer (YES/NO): NO